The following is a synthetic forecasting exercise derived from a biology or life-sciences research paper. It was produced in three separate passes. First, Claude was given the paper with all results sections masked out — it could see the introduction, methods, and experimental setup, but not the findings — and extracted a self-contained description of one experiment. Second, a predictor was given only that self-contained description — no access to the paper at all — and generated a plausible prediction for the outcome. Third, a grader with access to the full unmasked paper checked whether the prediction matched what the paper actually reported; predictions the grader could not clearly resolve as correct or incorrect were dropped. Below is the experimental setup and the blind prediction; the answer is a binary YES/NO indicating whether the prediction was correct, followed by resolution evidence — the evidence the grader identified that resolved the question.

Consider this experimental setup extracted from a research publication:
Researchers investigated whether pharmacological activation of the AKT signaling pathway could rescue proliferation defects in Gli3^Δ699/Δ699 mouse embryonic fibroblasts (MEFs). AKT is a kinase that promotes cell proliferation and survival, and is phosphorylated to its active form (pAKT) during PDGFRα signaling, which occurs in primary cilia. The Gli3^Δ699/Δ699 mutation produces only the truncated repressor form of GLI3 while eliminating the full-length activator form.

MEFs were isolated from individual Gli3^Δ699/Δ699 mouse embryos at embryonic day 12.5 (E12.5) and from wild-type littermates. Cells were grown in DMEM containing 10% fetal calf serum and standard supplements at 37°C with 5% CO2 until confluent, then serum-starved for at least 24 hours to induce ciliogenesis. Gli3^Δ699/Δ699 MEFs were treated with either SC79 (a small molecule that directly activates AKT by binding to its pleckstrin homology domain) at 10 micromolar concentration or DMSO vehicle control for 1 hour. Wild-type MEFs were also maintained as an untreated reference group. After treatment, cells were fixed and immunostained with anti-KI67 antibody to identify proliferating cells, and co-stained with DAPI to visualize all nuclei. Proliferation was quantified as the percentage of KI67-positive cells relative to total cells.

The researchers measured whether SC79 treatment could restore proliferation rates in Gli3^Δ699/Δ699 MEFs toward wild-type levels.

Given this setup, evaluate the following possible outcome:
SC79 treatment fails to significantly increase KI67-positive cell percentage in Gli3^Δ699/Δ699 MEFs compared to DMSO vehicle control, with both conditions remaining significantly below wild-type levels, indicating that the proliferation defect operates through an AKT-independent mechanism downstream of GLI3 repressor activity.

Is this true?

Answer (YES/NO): NO